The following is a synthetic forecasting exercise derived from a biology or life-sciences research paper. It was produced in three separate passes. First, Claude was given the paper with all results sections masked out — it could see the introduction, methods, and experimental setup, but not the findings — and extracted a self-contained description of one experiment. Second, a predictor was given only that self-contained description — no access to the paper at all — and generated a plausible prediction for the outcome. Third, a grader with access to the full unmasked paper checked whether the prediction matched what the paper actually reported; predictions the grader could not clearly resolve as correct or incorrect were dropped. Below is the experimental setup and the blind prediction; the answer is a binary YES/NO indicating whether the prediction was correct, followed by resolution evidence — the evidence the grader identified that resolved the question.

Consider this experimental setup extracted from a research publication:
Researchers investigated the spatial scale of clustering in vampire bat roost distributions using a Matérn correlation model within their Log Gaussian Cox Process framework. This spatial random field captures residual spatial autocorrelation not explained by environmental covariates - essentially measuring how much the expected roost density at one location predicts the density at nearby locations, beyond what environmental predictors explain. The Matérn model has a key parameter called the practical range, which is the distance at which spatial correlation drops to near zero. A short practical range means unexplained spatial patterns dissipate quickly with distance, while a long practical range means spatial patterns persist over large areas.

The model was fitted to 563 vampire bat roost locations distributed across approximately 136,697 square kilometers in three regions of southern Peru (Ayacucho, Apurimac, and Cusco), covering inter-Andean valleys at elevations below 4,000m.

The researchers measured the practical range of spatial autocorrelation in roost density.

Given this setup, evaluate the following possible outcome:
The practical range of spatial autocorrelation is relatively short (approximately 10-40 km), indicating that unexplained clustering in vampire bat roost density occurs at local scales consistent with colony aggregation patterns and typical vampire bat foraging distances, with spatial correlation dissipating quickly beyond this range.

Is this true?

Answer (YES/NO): YES